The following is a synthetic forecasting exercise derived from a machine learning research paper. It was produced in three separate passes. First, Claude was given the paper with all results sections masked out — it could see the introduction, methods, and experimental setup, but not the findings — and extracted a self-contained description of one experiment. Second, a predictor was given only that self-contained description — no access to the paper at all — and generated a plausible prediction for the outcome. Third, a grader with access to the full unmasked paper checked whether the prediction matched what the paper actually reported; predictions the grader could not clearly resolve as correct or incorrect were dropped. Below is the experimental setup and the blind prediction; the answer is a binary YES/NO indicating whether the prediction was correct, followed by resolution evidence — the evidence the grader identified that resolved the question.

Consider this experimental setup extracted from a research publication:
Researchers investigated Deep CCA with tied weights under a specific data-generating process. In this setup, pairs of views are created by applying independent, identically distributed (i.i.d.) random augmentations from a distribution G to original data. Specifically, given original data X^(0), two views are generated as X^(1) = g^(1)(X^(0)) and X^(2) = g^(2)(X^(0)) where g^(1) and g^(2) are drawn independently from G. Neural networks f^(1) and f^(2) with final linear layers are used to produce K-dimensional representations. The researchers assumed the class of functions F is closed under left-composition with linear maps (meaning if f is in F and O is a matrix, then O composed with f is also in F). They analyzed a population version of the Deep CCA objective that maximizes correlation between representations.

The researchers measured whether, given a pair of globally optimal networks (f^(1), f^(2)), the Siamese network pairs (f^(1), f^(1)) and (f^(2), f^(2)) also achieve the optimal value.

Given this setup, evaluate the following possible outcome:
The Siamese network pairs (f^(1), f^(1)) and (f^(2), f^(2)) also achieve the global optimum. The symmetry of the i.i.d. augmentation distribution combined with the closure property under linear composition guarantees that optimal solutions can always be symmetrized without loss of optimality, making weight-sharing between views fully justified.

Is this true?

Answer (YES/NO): YES